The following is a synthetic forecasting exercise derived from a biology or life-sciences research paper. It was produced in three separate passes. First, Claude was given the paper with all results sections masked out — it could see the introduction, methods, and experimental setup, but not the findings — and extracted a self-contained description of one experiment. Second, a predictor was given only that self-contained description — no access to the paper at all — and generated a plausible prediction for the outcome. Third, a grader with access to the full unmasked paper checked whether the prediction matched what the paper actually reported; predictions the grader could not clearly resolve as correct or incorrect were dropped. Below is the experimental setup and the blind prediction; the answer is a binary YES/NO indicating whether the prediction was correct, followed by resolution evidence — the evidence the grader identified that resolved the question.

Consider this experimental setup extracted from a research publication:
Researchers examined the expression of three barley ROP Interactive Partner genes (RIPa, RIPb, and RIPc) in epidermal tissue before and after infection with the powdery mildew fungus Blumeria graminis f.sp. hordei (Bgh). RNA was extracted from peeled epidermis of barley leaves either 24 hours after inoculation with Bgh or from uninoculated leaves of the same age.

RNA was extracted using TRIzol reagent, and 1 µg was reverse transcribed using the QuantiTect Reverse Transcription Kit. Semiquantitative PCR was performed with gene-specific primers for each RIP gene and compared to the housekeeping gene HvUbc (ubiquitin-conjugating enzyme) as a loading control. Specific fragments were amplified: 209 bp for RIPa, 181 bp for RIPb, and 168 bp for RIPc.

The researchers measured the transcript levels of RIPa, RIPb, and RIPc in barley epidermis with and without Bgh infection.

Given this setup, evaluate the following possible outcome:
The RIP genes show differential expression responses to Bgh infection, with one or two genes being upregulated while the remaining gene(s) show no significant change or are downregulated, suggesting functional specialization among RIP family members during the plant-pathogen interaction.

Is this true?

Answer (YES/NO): NO